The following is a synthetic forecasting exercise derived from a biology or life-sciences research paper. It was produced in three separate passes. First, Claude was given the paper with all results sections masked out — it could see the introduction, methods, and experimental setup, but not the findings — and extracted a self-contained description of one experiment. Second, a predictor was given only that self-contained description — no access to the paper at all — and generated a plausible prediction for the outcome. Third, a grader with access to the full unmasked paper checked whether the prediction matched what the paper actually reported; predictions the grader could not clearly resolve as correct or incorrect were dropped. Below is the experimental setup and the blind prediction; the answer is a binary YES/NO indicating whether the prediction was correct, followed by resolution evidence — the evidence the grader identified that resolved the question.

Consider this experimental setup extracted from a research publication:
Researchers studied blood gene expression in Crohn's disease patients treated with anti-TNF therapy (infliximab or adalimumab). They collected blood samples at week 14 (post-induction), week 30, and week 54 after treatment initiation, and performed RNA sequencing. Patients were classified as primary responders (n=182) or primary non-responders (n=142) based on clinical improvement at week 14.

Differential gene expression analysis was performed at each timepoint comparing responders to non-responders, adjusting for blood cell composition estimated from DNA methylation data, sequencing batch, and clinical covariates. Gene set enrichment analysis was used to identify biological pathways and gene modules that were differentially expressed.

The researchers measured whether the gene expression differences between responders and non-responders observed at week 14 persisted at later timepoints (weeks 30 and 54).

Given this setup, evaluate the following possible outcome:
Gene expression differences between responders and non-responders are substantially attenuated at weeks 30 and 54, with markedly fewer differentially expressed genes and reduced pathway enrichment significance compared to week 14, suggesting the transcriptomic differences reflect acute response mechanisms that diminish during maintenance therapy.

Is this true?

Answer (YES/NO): NO